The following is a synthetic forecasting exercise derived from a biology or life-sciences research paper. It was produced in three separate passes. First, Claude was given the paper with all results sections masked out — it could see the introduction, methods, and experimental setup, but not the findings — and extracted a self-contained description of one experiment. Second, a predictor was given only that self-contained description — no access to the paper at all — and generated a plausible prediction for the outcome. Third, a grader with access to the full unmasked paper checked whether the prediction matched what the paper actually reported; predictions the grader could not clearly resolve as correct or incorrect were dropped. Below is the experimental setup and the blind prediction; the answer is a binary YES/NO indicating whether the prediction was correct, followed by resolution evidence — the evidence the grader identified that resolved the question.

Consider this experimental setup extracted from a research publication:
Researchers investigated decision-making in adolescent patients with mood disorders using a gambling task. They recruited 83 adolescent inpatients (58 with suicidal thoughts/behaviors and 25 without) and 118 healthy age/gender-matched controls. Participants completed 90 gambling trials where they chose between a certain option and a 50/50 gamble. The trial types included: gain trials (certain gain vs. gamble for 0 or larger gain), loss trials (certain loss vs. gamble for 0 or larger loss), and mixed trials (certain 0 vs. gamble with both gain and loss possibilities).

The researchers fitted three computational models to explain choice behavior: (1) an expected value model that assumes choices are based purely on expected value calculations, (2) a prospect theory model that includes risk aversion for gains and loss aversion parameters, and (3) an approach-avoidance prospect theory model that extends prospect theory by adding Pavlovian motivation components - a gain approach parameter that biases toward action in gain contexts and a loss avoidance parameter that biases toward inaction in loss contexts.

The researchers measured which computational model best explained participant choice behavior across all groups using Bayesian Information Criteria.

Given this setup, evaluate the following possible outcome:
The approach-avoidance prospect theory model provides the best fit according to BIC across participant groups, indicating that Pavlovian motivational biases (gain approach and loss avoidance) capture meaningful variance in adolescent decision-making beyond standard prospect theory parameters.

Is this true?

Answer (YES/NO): YES